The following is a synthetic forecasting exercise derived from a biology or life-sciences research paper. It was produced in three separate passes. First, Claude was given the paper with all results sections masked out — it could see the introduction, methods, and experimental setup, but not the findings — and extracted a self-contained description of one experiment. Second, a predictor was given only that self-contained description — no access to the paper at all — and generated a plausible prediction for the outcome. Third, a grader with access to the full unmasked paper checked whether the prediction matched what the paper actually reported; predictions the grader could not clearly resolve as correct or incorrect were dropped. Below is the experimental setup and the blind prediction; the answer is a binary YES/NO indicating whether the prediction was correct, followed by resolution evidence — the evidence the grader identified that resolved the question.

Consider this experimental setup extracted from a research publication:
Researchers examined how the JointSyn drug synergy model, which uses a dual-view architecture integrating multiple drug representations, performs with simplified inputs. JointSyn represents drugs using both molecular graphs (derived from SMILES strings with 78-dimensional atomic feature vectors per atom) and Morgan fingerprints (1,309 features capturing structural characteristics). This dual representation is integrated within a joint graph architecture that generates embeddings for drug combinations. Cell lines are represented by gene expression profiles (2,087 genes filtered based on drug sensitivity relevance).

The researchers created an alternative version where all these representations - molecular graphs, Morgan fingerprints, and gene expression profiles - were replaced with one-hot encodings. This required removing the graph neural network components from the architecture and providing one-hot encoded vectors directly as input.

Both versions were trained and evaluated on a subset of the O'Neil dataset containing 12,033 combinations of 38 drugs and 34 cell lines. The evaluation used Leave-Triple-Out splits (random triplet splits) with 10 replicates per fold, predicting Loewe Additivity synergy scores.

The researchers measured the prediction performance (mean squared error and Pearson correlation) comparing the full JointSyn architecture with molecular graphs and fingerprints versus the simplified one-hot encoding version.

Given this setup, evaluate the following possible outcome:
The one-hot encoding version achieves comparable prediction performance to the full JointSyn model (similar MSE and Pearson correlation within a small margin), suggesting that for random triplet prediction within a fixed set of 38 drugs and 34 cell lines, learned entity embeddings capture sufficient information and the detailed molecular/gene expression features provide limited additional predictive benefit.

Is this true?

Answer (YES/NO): YES